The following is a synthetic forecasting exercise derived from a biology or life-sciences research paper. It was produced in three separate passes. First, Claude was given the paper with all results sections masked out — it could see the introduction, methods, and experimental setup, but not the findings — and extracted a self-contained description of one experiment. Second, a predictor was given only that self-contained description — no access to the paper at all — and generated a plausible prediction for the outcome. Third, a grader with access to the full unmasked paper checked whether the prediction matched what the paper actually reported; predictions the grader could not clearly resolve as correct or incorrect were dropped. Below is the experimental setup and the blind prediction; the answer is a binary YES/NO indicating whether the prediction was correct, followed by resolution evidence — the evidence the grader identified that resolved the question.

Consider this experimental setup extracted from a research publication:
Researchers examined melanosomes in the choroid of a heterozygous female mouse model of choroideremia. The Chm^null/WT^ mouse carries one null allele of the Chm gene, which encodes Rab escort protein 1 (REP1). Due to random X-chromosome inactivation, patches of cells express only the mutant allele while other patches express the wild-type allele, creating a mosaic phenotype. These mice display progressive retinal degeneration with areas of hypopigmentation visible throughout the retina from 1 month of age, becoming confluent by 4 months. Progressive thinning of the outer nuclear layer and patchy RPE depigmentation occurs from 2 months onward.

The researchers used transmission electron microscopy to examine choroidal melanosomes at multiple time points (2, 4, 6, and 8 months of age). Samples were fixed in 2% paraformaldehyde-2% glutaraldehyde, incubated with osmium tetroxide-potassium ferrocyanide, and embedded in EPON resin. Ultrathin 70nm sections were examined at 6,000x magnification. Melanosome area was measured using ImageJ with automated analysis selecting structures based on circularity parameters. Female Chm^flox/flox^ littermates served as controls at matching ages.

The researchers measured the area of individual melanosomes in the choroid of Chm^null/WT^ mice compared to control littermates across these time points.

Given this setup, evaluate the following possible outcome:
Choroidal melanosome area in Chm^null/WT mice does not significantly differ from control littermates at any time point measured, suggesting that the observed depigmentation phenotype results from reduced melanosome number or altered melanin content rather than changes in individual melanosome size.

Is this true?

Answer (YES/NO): NO